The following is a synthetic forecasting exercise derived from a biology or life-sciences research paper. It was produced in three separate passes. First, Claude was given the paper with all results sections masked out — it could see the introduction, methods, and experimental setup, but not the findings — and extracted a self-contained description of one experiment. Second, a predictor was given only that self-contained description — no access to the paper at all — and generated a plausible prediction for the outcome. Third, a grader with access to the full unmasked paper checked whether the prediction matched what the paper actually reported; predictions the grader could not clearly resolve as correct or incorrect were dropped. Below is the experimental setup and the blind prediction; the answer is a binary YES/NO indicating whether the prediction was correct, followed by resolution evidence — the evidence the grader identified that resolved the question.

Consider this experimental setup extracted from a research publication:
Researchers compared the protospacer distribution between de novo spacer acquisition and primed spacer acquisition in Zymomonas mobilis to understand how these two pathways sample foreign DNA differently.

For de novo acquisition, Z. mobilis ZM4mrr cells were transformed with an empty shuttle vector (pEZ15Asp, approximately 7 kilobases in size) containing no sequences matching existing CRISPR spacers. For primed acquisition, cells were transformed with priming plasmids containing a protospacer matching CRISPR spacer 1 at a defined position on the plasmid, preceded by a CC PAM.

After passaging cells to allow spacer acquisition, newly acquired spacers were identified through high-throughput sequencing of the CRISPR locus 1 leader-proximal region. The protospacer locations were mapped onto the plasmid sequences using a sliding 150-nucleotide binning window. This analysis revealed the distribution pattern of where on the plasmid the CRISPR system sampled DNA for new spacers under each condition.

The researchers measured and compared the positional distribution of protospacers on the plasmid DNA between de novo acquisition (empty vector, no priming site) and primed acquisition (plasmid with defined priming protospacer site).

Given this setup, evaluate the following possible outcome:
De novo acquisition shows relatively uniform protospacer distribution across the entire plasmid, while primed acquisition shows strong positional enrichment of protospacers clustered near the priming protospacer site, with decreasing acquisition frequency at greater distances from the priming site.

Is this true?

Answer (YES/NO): NO